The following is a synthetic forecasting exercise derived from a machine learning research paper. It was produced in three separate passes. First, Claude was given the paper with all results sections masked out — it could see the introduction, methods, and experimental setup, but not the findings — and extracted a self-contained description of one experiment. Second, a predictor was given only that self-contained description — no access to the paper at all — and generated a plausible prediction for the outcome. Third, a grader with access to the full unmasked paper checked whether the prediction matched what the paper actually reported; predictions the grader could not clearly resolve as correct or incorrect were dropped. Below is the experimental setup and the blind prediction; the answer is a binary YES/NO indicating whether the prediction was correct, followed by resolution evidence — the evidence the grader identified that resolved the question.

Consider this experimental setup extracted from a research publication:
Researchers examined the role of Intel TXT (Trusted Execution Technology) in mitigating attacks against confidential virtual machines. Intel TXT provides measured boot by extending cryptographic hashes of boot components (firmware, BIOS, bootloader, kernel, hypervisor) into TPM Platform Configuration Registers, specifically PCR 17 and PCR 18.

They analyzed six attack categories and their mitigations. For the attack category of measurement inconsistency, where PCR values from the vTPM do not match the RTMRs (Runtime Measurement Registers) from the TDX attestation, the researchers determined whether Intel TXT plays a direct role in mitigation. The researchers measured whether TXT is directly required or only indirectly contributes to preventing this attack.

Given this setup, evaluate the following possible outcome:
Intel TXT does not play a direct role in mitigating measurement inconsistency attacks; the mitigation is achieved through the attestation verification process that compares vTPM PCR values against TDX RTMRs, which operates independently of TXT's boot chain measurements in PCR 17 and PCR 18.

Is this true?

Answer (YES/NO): NO